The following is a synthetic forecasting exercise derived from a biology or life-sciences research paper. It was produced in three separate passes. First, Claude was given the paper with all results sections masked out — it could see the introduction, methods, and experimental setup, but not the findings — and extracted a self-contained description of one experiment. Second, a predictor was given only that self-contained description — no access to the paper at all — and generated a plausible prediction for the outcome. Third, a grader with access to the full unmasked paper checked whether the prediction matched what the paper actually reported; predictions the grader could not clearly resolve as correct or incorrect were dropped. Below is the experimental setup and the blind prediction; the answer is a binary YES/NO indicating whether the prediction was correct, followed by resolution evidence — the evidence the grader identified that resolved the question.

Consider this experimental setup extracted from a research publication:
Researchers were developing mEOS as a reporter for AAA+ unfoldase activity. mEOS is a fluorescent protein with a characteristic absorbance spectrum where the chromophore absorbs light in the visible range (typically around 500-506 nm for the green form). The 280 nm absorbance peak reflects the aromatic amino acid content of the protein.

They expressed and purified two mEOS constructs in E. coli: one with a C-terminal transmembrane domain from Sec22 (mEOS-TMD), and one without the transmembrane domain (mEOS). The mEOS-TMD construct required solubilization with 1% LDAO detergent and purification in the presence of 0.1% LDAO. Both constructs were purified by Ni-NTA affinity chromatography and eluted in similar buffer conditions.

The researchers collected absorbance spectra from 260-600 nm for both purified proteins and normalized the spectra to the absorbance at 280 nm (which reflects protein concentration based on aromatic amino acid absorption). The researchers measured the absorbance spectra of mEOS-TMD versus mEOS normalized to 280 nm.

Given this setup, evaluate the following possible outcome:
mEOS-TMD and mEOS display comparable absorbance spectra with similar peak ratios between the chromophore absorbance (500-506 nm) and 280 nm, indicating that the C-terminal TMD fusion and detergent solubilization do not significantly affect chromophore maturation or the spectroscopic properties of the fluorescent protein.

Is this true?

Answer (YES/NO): NO